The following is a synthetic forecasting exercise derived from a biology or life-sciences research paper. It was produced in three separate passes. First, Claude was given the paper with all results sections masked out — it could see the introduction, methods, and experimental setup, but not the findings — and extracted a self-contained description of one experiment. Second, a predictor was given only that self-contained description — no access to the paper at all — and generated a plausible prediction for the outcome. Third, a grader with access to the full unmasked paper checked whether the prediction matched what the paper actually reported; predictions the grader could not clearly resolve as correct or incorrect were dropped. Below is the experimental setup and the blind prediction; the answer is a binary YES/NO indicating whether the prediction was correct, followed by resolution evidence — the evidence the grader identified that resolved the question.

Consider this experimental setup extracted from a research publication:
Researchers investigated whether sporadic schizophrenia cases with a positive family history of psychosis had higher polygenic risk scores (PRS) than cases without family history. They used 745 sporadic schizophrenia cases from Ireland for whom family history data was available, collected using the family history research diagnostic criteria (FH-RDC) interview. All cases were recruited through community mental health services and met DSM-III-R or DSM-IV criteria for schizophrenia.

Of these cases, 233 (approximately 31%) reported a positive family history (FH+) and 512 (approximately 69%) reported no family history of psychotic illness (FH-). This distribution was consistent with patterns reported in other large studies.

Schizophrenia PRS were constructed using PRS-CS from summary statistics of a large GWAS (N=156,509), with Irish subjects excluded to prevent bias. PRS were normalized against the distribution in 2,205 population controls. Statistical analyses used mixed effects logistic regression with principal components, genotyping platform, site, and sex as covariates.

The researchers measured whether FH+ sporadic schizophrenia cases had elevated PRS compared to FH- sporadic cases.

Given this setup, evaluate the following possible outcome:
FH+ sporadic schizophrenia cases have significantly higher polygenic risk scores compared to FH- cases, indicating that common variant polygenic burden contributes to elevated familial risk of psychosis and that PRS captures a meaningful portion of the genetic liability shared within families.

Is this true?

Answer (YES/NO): NO